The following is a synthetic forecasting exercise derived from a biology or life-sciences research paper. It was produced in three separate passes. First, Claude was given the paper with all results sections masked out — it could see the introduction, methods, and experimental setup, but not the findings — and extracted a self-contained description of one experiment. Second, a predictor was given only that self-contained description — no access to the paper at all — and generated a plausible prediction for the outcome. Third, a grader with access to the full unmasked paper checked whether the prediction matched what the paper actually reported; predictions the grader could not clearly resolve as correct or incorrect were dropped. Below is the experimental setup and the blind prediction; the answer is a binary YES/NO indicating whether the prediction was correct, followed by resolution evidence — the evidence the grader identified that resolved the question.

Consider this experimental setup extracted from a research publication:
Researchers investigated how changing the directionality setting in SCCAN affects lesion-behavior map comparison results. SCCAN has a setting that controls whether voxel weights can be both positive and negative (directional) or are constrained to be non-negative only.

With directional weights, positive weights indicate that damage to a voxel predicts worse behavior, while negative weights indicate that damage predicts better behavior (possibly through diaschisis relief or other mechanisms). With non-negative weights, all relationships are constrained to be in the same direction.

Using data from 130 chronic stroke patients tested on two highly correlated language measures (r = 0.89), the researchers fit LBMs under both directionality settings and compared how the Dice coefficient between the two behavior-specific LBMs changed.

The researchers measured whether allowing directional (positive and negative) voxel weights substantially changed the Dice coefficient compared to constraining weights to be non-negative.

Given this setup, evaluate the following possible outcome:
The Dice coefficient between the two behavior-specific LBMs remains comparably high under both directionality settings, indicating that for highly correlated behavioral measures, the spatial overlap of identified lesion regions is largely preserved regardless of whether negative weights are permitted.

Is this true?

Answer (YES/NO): YES